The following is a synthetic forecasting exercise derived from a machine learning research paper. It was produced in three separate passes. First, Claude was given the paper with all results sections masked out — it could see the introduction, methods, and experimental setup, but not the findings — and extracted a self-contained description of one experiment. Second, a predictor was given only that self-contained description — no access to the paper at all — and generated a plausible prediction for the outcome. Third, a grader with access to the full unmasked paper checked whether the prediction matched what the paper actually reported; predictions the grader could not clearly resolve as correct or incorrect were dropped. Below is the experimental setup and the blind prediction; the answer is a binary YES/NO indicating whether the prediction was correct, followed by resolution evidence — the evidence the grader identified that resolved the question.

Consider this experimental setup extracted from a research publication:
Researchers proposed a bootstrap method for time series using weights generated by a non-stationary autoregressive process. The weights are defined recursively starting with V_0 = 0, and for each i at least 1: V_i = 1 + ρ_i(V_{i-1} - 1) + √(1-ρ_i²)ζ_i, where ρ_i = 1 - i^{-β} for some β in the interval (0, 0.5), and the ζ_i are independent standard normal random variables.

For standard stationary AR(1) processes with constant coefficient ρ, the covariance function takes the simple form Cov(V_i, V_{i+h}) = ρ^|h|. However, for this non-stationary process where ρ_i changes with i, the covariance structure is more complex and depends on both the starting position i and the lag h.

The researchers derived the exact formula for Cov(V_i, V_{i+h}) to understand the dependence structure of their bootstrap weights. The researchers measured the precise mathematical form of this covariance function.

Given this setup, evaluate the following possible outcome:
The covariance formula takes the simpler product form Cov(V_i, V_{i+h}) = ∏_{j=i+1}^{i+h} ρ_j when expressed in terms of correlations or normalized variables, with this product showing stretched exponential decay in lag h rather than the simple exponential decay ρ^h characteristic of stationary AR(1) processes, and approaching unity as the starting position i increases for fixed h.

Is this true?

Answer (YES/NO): YES